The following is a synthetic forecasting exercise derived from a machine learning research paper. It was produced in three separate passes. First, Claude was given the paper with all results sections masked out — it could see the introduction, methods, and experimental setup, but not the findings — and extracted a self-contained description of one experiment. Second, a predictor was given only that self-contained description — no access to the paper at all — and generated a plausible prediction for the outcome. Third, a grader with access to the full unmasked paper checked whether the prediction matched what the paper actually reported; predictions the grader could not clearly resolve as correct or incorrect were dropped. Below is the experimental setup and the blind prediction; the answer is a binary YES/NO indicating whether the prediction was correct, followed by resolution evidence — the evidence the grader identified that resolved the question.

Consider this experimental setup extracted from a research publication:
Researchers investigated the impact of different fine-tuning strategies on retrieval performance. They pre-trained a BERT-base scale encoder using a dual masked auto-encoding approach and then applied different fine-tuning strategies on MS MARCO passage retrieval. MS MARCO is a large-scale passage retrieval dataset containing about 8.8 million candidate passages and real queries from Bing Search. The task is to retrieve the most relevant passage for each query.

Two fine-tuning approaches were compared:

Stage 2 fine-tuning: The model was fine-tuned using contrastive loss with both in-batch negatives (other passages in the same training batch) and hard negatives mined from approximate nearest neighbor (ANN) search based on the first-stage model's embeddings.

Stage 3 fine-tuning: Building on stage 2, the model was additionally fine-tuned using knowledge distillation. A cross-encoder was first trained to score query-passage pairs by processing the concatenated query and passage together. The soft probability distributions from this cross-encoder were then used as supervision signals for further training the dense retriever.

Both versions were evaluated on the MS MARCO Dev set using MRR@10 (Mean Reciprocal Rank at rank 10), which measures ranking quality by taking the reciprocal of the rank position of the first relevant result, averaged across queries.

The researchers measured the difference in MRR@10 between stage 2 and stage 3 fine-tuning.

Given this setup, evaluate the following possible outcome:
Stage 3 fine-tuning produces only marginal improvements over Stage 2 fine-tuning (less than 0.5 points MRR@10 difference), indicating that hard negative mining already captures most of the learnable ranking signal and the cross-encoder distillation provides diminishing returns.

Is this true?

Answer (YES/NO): NO